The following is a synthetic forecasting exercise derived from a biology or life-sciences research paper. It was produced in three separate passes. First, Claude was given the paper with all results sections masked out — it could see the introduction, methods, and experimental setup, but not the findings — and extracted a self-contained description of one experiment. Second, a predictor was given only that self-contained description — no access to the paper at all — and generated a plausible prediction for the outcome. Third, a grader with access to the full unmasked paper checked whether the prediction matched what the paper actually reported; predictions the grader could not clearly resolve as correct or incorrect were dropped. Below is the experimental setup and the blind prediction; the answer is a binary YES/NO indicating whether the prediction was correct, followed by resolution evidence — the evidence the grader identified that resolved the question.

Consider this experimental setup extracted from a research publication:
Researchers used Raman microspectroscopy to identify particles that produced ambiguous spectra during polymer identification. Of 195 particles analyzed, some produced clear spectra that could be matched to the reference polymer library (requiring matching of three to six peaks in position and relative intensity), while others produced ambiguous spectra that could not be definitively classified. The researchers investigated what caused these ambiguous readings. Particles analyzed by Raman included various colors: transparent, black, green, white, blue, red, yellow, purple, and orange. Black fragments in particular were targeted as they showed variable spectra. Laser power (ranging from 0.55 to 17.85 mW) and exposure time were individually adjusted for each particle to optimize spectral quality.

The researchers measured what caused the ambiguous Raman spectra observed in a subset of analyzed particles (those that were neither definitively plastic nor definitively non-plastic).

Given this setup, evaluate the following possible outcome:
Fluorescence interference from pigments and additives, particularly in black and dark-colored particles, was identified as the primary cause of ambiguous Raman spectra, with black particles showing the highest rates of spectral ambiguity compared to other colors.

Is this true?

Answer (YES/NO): NO